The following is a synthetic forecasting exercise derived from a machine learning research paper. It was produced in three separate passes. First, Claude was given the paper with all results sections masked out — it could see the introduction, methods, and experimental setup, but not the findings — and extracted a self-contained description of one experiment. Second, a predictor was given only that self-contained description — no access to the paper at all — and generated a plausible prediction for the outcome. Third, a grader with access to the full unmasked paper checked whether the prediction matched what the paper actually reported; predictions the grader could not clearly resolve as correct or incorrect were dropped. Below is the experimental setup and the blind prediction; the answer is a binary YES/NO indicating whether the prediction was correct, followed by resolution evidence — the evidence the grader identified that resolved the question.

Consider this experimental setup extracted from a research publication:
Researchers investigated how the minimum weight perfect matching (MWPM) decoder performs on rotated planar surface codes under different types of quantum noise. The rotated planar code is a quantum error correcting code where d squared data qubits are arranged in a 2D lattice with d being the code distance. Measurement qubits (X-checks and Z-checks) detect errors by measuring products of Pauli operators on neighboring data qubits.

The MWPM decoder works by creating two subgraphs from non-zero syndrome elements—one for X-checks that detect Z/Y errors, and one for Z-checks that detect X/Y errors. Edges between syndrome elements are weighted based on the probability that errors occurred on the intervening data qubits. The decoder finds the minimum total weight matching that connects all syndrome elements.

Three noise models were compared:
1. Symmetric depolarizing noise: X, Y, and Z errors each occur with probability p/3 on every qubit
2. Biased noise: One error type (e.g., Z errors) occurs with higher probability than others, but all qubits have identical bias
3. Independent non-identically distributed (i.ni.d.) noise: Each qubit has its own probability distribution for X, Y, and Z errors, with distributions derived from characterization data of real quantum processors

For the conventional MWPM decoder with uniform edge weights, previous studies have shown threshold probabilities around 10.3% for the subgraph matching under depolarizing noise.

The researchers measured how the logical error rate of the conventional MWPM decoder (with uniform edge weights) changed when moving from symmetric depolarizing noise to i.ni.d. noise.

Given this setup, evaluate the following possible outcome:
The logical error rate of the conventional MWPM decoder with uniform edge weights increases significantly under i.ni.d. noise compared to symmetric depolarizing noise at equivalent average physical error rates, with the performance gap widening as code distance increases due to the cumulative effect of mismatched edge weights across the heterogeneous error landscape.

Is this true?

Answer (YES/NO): NO